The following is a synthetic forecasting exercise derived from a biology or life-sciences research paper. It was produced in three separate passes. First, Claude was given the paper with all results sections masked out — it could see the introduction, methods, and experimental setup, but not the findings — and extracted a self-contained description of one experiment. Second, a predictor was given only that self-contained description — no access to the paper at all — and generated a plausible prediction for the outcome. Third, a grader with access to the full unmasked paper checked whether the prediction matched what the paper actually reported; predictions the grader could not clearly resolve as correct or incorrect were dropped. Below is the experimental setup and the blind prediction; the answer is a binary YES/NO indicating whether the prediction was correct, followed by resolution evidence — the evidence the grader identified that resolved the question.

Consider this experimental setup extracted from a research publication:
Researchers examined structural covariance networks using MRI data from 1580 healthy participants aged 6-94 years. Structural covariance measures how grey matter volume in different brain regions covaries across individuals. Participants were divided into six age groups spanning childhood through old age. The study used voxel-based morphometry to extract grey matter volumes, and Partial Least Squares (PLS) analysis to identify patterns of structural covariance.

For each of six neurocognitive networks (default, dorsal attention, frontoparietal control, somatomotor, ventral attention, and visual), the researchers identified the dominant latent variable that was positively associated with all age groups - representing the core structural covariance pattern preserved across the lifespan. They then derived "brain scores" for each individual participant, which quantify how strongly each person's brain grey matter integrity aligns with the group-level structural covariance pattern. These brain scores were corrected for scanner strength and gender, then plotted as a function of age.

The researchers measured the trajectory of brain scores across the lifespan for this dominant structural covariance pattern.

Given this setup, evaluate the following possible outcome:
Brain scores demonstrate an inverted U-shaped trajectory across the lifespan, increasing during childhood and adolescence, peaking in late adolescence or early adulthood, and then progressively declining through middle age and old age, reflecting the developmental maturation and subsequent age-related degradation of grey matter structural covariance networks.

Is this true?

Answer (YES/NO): NO